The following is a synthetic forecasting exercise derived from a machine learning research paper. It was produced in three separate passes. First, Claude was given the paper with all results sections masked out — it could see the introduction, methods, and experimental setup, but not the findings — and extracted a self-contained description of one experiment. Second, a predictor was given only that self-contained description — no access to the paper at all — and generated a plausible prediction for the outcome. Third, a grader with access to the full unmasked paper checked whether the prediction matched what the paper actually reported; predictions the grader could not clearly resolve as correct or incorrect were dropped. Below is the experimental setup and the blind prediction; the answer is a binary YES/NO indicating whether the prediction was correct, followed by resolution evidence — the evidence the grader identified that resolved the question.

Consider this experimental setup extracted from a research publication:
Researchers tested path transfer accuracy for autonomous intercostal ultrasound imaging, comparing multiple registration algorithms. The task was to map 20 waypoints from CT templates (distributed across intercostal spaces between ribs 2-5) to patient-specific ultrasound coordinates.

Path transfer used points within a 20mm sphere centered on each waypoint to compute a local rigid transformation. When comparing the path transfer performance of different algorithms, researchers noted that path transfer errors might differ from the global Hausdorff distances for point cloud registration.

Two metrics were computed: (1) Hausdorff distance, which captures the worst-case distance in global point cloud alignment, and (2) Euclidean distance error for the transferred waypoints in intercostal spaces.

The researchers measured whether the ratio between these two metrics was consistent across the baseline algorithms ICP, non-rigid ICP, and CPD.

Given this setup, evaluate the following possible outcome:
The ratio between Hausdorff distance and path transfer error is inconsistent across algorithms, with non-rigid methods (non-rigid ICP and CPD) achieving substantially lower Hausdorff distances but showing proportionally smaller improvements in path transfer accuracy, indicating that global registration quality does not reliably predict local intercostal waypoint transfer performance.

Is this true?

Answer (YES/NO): NO